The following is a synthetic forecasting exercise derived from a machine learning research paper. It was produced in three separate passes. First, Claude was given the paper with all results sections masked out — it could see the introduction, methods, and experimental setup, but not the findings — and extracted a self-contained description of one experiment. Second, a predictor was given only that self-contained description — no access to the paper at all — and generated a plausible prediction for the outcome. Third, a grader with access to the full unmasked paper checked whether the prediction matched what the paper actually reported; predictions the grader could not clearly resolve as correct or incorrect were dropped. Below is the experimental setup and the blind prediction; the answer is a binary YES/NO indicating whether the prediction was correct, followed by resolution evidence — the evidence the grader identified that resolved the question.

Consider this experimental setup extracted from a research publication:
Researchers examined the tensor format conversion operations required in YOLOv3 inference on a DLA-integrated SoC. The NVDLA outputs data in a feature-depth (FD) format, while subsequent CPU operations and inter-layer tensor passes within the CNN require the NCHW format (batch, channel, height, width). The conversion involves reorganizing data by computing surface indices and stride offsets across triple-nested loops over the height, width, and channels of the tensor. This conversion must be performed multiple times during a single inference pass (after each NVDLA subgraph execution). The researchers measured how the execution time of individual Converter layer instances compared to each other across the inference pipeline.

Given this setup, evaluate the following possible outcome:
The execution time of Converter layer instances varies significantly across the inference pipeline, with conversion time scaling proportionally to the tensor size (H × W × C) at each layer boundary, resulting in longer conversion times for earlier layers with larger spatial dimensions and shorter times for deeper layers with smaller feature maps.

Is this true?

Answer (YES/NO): NO